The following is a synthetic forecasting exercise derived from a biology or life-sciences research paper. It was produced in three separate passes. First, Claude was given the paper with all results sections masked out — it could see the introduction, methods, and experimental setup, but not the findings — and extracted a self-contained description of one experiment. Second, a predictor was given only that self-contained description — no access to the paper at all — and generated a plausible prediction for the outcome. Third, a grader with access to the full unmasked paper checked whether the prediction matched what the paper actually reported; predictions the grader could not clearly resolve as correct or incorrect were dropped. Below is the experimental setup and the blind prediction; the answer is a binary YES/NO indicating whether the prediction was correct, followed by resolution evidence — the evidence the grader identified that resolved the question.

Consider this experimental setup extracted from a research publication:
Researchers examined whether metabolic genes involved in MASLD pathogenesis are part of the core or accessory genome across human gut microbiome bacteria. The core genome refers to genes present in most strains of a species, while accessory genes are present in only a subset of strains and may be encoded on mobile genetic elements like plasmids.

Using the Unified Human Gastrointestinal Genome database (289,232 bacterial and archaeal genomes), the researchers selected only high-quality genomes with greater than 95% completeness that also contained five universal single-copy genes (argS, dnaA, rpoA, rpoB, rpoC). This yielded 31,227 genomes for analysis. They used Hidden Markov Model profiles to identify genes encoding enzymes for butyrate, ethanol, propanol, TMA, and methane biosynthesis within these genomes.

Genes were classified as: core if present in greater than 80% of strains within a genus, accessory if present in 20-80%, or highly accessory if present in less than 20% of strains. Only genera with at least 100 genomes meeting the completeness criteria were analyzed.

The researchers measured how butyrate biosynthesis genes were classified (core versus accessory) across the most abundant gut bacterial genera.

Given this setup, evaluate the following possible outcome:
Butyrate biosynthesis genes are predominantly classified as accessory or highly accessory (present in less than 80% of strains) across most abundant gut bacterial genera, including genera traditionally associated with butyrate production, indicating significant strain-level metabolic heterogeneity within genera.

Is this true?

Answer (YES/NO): NO